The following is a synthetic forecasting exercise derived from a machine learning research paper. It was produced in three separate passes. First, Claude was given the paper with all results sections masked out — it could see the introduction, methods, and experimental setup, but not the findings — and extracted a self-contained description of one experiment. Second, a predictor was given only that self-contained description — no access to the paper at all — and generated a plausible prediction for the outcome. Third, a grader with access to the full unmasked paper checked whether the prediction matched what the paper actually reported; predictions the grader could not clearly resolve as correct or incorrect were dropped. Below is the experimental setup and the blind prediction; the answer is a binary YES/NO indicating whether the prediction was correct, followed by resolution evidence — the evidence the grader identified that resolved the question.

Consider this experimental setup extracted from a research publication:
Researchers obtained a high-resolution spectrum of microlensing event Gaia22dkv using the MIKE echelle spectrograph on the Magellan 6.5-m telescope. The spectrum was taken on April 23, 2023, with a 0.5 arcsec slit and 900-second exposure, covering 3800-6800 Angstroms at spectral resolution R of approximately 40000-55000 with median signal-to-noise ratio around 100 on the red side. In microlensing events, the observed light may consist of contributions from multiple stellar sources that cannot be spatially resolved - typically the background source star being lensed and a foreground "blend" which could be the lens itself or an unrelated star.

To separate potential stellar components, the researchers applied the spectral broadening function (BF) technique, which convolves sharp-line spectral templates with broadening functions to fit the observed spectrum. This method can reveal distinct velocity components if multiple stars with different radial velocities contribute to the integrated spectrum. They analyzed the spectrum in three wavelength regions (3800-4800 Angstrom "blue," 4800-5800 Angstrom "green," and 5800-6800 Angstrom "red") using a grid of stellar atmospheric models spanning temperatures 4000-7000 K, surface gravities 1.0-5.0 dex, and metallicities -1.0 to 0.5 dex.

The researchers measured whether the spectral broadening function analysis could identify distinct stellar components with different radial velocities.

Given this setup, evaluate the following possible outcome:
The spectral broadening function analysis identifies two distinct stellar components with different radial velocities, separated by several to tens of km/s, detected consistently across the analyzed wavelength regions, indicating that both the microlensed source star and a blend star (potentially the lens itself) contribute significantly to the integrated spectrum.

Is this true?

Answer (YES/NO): YES